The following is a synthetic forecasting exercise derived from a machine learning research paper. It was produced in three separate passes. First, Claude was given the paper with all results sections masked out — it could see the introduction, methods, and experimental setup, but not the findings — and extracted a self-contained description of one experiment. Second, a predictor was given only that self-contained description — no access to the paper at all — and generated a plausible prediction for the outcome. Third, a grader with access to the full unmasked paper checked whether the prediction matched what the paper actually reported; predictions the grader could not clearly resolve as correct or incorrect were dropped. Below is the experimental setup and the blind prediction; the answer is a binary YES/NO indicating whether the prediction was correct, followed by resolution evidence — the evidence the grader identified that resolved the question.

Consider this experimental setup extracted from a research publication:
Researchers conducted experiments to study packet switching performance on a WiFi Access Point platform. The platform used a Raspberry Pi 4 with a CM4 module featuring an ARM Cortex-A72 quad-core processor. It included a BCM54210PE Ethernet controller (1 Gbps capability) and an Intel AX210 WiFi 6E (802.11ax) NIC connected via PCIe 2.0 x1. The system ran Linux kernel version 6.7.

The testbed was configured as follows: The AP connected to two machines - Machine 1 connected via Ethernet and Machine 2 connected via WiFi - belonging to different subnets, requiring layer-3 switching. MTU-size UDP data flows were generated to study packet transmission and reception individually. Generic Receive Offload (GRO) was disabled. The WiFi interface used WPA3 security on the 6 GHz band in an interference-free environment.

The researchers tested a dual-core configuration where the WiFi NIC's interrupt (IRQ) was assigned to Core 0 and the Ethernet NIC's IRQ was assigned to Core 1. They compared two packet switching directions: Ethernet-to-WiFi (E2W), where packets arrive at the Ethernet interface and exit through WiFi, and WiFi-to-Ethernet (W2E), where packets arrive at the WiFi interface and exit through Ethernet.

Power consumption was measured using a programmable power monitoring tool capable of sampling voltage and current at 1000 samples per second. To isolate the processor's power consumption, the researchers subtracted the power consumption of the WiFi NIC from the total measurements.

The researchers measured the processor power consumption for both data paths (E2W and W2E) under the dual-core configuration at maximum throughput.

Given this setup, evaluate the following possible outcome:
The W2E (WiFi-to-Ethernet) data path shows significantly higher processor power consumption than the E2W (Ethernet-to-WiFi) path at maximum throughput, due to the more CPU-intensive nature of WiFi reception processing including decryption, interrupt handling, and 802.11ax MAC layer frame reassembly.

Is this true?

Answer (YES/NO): NO